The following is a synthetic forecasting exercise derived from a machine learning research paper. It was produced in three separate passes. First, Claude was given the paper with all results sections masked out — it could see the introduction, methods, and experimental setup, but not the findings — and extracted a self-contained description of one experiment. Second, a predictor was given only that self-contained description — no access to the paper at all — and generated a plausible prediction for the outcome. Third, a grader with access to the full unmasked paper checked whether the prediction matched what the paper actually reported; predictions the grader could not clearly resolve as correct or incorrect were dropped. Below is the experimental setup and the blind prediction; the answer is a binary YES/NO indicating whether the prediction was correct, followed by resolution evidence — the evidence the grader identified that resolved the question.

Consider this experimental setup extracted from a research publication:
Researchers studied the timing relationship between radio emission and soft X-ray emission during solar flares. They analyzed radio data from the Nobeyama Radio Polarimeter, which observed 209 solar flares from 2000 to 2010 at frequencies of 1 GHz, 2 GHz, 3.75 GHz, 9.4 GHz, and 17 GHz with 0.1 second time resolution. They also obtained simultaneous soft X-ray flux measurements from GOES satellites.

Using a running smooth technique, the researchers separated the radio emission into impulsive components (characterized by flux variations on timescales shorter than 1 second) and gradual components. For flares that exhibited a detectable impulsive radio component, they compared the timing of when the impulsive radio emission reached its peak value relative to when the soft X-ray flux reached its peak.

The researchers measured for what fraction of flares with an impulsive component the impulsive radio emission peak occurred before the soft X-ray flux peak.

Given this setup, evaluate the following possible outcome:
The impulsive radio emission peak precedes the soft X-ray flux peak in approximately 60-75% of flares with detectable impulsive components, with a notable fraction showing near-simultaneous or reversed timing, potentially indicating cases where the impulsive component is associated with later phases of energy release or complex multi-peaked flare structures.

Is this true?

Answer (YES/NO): YES